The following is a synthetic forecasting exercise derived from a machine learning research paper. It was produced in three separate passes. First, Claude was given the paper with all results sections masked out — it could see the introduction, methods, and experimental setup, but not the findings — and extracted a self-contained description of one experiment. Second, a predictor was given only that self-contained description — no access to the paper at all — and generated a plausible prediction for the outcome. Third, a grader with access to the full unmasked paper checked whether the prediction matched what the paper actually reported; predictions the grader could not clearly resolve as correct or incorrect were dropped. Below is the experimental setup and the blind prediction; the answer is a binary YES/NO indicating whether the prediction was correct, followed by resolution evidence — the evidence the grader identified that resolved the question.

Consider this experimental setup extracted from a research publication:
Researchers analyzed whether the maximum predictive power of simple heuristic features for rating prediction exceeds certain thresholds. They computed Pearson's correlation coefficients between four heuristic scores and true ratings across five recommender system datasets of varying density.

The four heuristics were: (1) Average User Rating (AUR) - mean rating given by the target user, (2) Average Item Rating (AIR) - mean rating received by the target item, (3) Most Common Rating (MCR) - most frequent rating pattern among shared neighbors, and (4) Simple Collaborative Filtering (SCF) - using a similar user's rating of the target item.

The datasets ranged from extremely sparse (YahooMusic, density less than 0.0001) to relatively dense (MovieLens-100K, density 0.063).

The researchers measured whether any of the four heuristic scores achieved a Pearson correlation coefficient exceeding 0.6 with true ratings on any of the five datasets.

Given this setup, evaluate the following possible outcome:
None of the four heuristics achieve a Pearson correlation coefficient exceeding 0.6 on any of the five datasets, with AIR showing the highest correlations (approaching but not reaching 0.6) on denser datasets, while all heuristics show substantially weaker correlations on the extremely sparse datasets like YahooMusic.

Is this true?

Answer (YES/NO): NO